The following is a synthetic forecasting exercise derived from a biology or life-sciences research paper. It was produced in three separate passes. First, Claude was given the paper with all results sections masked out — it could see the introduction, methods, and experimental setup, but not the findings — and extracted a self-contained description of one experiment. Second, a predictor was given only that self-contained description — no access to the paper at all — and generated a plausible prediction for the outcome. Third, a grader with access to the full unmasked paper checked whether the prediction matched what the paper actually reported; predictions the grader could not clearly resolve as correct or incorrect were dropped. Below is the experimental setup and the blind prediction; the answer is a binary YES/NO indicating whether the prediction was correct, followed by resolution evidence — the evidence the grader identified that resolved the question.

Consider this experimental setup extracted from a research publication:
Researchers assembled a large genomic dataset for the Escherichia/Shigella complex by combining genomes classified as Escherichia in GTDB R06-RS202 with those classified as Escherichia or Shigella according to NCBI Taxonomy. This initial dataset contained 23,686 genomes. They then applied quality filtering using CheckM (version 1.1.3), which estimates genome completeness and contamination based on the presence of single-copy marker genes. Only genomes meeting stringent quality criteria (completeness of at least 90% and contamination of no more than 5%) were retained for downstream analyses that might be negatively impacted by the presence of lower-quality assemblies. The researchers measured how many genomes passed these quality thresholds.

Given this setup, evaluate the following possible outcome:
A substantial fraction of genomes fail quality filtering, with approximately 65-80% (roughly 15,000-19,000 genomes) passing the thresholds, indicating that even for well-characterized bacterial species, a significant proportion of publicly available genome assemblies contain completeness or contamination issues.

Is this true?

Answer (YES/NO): NO